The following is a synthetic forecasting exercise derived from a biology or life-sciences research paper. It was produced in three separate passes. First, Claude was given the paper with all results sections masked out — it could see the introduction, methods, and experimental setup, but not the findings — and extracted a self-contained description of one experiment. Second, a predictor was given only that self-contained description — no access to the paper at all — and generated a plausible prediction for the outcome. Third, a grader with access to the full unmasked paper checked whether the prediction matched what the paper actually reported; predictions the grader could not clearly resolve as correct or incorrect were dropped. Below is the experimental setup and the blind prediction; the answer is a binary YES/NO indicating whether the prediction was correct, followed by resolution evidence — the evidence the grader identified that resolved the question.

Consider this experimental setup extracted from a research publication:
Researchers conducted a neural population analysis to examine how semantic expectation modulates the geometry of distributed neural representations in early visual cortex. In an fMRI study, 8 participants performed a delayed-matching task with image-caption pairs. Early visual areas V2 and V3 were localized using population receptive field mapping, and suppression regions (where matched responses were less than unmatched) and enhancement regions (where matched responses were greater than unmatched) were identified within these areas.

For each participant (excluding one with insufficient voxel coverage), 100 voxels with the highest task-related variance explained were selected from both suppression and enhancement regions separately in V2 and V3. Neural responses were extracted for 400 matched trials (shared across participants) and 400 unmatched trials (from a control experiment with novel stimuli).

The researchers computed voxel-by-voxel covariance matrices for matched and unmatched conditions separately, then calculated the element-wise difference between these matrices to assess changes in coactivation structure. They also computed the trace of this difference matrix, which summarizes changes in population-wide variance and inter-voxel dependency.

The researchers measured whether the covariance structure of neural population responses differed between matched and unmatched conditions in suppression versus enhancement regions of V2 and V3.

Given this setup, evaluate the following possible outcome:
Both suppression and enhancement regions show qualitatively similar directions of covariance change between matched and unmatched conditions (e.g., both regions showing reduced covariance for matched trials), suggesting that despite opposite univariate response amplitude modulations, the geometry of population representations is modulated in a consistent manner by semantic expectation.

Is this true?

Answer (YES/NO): NO